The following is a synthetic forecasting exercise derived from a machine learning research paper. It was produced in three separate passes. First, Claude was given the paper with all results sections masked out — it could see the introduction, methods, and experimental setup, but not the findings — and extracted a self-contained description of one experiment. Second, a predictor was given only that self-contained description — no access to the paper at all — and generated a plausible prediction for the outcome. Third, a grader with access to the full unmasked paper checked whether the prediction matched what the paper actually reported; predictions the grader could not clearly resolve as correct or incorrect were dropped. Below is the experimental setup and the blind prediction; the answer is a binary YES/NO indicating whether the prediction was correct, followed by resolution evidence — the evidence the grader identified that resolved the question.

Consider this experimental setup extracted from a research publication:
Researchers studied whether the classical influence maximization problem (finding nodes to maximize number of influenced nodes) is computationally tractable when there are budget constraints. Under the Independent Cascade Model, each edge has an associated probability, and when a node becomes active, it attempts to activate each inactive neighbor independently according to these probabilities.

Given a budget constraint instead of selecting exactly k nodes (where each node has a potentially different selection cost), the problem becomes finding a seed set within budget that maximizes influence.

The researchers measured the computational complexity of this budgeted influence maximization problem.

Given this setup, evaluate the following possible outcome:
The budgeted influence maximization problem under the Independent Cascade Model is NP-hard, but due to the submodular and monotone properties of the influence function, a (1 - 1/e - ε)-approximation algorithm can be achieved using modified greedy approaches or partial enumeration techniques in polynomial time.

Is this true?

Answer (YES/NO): NO